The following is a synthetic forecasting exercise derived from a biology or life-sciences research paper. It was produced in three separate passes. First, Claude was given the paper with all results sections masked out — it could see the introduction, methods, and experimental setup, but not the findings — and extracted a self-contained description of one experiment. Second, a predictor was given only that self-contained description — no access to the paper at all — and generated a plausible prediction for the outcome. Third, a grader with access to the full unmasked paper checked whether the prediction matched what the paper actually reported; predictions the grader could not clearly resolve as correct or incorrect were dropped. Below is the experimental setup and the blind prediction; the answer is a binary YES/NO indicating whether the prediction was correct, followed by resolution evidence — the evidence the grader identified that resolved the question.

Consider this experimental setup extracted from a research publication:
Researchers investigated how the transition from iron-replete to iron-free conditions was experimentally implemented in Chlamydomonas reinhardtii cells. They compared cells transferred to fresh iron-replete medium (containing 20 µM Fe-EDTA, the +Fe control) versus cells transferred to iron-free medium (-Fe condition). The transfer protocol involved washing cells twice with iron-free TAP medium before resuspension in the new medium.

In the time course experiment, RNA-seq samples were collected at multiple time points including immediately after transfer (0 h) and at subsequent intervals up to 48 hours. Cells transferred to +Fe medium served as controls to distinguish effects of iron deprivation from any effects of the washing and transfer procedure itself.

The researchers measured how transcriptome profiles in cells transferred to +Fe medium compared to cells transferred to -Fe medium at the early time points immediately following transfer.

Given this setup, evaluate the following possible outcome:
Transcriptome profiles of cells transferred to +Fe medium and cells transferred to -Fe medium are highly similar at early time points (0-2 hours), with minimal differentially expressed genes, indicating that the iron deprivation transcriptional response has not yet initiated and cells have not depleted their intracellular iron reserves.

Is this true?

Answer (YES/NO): NO